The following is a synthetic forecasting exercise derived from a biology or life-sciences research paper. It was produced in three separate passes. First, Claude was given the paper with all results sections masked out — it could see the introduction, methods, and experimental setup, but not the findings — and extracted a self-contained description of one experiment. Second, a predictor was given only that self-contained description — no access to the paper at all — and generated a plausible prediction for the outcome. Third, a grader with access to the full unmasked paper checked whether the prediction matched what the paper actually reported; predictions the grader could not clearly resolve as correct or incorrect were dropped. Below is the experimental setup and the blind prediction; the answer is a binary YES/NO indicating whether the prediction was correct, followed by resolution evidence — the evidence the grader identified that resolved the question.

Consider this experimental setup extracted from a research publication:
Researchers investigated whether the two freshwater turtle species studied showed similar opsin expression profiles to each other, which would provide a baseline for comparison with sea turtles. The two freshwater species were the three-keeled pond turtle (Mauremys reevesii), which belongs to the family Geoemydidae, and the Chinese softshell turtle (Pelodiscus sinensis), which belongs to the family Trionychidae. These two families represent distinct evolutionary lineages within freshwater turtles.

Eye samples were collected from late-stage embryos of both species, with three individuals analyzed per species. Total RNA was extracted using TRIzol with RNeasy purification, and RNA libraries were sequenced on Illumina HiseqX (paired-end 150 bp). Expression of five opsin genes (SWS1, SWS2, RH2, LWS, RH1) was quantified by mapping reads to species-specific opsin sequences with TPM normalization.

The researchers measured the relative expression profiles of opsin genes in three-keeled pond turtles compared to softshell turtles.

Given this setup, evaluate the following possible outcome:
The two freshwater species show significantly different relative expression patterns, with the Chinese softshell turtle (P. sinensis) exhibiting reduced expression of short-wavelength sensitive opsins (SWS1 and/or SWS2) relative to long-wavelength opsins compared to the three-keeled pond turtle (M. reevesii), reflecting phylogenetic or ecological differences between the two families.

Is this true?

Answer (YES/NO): NO